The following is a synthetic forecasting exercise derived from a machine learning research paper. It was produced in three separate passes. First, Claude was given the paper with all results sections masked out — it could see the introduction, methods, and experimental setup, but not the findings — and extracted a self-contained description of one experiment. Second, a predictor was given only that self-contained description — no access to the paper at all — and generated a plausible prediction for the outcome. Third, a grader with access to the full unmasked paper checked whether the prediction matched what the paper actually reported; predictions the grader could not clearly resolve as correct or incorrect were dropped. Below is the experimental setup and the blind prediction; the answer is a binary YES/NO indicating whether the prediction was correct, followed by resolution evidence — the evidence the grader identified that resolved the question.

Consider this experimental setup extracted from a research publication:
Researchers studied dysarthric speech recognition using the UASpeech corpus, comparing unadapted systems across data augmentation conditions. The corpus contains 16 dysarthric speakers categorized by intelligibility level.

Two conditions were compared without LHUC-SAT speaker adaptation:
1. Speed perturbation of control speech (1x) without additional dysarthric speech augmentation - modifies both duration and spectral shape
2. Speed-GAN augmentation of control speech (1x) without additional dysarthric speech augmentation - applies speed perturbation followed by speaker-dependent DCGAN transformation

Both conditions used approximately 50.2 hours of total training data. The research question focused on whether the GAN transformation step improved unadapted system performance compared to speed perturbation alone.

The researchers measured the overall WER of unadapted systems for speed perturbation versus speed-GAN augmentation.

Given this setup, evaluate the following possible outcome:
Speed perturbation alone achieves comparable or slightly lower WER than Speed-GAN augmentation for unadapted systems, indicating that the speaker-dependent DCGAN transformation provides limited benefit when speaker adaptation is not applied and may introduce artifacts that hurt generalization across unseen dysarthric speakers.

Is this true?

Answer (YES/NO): YES